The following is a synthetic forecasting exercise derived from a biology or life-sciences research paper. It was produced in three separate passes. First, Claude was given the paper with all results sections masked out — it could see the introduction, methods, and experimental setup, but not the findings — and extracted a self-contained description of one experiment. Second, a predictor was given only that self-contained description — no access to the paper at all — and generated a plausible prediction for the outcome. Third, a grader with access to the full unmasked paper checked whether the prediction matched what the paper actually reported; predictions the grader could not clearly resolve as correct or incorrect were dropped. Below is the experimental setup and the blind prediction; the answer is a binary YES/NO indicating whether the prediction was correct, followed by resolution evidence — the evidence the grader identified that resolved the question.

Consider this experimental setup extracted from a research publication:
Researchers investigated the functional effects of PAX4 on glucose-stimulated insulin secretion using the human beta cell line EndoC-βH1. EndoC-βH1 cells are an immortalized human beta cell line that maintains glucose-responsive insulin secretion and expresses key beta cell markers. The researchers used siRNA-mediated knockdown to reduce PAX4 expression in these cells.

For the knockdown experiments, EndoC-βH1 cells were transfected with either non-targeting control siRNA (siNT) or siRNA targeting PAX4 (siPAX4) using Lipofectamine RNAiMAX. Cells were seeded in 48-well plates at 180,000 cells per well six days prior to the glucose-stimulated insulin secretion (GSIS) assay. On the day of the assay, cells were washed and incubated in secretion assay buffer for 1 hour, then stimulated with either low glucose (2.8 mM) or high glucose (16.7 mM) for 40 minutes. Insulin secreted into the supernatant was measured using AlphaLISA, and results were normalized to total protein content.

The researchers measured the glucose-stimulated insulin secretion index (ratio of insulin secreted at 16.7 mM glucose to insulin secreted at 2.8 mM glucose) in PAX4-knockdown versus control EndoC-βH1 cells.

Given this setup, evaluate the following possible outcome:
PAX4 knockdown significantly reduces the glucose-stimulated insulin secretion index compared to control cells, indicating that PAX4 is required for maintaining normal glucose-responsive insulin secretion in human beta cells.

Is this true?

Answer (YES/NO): YES